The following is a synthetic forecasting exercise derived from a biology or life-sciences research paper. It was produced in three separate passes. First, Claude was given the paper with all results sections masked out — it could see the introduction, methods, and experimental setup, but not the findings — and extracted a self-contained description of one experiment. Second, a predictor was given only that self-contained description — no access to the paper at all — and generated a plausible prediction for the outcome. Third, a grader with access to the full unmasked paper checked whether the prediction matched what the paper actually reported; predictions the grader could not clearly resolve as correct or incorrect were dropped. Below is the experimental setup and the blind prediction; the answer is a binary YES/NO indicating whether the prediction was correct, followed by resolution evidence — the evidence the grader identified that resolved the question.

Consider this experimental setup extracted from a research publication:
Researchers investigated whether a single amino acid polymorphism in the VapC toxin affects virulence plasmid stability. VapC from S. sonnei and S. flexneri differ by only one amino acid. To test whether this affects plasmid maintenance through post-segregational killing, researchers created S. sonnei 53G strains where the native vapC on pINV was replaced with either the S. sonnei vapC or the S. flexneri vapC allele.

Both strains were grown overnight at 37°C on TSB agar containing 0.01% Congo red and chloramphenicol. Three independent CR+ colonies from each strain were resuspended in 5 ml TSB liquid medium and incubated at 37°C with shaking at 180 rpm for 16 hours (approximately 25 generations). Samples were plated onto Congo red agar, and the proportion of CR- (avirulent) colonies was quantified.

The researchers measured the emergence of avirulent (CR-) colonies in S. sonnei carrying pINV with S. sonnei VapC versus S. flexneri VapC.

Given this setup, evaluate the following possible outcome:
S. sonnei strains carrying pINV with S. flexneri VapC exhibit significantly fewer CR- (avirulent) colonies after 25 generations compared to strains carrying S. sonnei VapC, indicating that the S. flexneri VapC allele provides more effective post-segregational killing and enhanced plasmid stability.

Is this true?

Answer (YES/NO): YES